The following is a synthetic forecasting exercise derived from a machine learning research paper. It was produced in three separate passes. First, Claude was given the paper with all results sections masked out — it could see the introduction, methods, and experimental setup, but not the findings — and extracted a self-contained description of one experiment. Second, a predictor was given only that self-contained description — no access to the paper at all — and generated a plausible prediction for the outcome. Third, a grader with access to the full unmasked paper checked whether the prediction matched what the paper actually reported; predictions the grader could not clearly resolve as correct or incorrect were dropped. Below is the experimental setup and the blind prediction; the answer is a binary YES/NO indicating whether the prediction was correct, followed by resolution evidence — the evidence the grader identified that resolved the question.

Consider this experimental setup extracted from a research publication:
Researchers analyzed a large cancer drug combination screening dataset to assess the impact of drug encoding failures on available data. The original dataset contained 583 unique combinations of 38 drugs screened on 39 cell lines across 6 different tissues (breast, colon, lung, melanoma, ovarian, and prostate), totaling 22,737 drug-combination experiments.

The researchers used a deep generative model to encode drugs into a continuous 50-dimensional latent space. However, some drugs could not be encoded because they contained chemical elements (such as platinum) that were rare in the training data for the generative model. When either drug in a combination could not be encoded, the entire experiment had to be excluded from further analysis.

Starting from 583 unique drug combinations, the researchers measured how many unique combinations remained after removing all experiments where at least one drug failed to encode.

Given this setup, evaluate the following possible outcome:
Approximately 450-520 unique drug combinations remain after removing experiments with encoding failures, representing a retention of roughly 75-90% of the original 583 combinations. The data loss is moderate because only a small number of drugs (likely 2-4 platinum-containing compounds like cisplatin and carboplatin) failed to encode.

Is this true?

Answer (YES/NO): NO